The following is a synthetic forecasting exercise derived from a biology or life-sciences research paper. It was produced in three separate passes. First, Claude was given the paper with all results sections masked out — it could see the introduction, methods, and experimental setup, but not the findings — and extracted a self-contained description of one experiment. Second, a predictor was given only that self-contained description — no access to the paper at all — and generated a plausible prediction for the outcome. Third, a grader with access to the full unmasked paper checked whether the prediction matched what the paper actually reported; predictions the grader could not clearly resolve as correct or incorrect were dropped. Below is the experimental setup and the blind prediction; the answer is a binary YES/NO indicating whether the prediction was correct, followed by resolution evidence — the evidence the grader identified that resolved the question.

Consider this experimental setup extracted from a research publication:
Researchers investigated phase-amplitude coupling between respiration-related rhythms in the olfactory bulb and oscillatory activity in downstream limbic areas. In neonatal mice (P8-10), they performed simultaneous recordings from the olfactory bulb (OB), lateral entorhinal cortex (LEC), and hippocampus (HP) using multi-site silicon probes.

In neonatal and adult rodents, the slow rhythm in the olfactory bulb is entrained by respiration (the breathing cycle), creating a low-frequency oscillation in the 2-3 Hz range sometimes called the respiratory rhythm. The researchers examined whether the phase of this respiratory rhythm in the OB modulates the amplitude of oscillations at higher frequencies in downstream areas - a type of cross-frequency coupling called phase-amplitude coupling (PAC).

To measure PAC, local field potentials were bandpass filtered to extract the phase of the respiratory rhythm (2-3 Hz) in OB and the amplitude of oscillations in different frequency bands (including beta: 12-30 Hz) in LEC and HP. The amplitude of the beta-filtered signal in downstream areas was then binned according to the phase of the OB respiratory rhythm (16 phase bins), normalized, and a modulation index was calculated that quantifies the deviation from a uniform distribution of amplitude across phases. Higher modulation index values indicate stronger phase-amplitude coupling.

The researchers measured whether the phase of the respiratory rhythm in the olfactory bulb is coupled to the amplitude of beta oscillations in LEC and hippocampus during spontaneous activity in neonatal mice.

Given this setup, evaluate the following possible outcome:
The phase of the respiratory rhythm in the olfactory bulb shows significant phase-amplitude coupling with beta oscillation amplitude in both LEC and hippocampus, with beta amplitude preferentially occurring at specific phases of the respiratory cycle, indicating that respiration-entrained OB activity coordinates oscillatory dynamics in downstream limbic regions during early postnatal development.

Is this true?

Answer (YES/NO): YES